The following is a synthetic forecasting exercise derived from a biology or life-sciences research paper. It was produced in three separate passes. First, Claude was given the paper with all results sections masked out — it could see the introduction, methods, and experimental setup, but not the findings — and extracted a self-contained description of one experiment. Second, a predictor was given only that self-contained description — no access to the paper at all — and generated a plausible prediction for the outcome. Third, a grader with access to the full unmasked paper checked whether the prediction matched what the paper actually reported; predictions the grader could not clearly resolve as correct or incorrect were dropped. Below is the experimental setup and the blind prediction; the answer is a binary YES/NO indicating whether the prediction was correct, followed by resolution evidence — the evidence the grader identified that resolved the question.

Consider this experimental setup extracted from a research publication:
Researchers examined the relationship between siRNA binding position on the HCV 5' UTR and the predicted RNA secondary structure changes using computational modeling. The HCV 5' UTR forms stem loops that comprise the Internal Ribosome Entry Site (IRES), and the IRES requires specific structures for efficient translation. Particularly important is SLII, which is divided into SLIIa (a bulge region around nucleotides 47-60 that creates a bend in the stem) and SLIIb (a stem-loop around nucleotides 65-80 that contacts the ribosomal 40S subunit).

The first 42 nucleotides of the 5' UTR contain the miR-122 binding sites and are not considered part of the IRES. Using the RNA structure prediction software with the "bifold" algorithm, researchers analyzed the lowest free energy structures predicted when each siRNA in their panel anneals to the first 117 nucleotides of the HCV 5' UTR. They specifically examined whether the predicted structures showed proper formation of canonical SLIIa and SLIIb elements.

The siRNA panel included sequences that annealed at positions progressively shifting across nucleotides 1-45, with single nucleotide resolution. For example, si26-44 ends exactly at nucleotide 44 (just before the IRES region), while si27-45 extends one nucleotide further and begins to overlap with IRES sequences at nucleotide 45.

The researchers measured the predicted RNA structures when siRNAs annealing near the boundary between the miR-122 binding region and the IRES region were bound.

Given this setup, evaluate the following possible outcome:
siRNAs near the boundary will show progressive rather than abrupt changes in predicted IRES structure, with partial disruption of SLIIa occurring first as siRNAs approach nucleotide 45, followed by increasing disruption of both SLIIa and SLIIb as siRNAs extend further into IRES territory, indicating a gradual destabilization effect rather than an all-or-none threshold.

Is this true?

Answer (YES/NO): NO